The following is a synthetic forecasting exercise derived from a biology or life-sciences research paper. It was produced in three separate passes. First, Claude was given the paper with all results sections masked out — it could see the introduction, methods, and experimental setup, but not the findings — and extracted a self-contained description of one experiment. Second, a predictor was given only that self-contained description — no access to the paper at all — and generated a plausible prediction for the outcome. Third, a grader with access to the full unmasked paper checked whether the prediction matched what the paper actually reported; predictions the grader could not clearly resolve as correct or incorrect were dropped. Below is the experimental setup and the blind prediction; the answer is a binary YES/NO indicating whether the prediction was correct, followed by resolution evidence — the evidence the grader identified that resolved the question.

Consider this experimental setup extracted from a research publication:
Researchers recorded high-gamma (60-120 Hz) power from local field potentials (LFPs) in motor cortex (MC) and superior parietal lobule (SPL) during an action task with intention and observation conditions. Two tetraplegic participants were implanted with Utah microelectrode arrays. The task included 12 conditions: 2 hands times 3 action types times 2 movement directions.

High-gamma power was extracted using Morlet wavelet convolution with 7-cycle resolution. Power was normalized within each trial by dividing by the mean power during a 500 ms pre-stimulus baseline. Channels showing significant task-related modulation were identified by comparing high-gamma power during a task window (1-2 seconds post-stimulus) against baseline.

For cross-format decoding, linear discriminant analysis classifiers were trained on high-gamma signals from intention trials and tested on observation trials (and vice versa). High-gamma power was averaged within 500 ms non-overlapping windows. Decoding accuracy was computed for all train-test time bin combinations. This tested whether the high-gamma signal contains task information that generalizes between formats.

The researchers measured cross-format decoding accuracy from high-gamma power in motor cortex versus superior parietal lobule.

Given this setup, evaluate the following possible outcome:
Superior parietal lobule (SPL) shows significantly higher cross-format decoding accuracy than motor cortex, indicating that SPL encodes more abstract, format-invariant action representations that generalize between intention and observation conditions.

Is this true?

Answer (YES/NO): YES